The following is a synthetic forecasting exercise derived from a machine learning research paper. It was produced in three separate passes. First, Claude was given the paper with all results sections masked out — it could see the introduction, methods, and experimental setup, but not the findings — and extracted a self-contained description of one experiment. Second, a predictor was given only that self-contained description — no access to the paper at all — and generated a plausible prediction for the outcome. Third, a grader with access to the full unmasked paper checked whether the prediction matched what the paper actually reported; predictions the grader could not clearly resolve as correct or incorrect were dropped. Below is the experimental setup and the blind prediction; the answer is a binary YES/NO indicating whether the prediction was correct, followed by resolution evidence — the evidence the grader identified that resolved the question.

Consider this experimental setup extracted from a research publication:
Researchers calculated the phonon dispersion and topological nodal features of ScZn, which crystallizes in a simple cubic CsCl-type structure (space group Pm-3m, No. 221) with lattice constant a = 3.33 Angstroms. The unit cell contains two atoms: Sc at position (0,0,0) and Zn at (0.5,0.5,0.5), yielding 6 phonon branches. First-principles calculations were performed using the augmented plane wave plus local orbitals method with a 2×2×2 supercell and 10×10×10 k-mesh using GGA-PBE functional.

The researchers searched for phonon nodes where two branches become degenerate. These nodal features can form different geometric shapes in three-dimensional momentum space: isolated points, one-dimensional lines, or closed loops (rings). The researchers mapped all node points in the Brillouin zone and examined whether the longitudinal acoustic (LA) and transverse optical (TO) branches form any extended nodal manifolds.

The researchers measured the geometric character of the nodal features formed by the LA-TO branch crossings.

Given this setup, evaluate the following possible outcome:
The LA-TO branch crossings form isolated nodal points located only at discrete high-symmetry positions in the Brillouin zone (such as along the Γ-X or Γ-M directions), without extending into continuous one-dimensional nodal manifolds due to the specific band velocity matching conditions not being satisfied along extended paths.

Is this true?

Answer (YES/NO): NO